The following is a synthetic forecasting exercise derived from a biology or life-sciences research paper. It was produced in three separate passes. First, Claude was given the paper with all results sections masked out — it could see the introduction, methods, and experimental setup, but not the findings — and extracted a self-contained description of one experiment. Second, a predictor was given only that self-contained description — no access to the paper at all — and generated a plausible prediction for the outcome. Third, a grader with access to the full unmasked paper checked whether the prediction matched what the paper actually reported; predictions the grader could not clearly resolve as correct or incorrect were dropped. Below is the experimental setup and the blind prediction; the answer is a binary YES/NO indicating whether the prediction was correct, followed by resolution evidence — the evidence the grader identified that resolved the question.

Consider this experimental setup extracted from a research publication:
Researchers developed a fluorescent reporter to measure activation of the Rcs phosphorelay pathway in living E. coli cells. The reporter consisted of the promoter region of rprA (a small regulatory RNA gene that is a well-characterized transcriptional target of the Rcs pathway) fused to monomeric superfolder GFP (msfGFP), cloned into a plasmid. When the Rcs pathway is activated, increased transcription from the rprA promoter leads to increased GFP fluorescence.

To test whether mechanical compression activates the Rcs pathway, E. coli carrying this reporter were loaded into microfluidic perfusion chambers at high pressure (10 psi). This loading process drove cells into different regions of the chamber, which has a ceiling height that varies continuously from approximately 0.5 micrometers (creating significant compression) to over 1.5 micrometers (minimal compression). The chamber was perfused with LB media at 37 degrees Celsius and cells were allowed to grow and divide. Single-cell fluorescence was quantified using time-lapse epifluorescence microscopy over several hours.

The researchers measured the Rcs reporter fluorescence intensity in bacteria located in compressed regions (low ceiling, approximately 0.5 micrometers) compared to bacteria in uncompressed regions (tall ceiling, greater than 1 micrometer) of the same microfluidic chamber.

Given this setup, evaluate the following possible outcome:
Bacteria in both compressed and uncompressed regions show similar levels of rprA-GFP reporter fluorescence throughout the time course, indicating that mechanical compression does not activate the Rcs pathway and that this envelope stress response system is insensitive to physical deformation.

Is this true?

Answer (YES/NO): NO